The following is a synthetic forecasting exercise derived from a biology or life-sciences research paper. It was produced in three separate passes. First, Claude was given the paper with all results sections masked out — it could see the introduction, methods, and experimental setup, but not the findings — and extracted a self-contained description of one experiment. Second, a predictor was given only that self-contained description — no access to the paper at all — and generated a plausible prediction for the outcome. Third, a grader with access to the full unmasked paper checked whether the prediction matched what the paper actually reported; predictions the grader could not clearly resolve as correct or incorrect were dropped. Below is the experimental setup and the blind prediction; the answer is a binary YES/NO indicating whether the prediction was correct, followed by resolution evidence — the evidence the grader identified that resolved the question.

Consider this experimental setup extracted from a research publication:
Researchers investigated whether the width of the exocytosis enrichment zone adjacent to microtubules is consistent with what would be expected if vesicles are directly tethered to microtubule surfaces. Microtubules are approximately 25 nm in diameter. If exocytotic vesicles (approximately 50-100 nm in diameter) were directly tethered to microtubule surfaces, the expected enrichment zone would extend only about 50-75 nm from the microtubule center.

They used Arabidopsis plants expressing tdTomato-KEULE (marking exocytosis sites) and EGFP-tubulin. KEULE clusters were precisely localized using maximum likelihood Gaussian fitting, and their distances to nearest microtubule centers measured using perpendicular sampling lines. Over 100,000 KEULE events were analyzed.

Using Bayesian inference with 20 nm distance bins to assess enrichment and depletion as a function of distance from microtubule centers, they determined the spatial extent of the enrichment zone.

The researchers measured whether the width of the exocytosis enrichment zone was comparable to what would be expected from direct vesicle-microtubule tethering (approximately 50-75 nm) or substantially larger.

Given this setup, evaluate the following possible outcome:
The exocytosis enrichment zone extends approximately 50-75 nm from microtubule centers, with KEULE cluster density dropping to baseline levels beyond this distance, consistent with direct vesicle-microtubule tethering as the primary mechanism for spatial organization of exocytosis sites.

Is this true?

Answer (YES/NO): NO